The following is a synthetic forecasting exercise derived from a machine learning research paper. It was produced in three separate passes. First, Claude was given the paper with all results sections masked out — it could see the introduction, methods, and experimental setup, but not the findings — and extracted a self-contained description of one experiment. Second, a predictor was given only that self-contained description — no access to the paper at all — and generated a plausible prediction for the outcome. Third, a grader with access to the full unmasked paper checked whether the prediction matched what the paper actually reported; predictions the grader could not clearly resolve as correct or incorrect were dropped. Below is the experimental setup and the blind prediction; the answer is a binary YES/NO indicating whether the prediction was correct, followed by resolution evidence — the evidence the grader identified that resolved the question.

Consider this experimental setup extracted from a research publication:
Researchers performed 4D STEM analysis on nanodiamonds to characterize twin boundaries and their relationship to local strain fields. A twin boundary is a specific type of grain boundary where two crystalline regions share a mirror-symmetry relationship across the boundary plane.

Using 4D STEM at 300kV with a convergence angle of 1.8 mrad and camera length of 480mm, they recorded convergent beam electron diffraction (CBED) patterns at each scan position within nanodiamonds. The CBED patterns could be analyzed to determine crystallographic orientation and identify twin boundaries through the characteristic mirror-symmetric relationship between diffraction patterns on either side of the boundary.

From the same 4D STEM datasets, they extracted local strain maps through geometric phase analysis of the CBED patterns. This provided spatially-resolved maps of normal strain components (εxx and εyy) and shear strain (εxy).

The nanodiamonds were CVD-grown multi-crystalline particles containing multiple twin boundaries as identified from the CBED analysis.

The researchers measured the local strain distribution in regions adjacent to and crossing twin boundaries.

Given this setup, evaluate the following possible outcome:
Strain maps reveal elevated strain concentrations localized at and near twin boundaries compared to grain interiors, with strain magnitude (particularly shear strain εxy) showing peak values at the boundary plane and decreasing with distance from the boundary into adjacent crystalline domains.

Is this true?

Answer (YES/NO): NO